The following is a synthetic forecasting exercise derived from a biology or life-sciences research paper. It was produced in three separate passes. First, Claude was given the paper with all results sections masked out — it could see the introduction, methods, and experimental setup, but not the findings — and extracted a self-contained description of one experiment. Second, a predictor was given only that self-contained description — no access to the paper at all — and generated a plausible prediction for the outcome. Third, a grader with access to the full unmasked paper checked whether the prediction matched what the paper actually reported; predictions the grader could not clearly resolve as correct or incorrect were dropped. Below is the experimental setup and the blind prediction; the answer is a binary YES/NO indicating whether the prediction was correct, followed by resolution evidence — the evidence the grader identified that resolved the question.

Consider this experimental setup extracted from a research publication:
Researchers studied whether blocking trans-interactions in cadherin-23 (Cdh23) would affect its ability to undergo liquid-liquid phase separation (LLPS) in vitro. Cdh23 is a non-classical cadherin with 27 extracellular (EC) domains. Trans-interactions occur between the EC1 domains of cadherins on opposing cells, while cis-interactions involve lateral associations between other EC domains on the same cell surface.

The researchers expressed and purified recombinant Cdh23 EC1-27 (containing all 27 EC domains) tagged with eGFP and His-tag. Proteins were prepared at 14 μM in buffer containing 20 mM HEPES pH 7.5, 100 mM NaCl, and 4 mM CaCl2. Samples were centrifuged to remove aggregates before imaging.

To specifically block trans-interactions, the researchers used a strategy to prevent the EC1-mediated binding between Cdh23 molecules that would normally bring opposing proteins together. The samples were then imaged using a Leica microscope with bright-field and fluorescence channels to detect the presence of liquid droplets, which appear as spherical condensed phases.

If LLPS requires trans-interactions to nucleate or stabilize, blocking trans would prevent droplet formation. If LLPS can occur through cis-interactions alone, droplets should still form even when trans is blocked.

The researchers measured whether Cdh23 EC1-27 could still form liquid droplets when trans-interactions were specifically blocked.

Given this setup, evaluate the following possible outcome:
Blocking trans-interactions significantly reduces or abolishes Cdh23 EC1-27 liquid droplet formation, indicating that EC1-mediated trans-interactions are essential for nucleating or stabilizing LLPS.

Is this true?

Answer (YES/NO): NO